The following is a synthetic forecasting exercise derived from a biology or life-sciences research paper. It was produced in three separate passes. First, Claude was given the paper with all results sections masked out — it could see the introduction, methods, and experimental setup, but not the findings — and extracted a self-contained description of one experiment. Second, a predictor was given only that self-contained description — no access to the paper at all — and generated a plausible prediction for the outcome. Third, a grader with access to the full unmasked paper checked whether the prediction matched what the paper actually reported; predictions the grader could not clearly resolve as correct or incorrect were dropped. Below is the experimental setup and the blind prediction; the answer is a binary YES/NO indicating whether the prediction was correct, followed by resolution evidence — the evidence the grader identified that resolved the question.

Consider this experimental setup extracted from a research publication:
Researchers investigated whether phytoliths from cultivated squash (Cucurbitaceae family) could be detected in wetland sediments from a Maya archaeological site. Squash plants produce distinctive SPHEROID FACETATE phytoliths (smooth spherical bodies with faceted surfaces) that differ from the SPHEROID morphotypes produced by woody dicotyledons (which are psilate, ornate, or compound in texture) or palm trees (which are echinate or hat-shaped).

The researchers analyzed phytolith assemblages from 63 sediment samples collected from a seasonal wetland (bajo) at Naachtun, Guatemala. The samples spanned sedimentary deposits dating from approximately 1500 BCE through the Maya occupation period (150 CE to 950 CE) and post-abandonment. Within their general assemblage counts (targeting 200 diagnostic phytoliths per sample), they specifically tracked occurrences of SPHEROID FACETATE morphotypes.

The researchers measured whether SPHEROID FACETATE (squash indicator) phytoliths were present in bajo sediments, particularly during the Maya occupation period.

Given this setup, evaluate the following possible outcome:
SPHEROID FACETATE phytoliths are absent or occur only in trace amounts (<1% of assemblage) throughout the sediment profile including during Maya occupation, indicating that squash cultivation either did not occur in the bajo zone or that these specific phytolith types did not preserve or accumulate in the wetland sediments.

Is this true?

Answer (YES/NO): NO